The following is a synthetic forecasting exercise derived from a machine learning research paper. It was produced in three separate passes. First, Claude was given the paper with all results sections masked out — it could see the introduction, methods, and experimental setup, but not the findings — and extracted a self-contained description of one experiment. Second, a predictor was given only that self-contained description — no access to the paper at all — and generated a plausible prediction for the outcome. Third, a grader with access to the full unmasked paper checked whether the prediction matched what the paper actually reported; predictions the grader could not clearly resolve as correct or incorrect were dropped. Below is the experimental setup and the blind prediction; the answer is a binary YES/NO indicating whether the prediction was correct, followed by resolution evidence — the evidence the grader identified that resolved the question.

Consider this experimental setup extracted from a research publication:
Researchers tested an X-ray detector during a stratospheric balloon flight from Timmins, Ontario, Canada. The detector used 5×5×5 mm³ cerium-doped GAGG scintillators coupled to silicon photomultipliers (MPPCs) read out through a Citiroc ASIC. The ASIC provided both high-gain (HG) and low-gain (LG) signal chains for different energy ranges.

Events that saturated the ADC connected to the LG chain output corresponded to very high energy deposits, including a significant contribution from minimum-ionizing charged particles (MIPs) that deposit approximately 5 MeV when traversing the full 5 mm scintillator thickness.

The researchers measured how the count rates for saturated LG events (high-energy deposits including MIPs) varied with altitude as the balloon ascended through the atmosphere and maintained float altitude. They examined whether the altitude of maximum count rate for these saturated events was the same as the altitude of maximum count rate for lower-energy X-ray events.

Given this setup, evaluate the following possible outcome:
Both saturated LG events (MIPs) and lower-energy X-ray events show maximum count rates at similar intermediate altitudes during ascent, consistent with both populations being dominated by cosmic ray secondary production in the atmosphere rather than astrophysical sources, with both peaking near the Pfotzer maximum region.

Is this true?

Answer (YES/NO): NO